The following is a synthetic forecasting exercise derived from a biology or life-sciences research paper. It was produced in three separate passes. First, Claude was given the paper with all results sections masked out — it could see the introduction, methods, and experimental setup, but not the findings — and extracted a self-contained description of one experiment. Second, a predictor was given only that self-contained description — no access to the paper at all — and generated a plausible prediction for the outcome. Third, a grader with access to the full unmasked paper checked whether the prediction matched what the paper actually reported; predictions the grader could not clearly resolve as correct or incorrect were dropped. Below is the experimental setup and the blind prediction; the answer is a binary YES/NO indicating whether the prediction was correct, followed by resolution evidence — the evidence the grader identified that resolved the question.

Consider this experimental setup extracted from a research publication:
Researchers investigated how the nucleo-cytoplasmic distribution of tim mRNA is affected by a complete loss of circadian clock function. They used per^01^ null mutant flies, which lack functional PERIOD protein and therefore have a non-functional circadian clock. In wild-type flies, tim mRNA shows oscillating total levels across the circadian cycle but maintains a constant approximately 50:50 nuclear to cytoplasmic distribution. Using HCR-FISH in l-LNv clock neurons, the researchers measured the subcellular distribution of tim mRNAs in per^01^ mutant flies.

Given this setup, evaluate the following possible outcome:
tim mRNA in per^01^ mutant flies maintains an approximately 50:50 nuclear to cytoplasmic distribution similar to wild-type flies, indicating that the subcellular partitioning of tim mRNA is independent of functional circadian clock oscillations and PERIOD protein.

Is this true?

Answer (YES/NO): YES